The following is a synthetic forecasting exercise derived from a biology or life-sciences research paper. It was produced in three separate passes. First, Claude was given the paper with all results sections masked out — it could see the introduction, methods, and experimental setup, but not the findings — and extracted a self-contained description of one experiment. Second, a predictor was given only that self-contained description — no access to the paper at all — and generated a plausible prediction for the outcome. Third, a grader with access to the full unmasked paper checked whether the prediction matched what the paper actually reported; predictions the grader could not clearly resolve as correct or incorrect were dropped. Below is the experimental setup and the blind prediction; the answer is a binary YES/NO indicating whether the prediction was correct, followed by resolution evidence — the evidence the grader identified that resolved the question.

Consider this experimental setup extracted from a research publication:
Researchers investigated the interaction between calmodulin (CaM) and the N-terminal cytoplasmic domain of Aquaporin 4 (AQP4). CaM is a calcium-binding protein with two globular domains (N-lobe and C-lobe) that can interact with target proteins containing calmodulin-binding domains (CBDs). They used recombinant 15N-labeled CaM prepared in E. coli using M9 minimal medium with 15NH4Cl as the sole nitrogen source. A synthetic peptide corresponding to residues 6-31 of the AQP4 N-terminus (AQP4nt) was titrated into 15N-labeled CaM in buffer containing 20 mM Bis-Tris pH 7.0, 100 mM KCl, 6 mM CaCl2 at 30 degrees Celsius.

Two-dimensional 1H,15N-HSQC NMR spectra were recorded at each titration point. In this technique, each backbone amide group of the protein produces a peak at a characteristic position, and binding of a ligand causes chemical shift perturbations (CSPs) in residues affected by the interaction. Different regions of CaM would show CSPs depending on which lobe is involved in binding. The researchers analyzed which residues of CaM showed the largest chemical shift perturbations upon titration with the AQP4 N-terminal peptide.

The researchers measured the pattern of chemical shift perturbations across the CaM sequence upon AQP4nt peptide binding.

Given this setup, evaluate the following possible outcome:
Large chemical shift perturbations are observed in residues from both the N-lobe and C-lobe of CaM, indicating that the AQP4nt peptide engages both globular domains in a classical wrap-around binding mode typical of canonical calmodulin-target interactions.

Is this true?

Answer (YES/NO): NO